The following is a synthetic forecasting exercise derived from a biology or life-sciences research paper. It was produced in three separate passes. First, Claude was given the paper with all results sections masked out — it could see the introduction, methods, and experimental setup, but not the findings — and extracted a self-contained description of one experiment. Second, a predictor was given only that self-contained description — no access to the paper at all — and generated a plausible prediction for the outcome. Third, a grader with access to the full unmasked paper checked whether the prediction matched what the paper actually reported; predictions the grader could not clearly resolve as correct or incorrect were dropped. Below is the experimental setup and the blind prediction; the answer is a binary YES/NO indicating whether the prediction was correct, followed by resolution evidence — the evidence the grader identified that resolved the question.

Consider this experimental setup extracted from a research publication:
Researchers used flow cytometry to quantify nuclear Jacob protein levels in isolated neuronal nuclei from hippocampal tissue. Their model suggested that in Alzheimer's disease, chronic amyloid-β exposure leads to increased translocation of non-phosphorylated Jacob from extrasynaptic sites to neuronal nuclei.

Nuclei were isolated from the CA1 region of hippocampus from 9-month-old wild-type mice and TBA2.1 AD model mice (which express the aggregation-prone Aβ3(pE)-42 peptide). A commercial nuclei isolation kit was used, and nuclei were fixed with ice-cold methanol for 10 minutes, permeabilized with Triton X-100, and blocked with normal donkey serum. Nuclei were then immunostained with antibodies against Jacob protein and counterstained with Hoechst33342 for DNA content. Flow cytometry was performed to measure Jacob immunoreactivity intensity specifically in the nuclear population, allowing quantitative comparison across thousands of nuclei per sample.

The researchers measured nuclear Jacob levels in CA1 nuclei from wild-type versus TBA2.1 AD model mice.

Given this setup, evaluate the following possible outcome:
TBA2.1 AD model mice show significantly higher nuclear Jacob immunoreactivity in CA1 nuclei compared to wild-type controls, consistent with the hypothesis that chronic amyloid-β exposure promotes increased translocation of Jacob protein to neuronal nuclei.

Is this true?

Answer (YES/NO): NO